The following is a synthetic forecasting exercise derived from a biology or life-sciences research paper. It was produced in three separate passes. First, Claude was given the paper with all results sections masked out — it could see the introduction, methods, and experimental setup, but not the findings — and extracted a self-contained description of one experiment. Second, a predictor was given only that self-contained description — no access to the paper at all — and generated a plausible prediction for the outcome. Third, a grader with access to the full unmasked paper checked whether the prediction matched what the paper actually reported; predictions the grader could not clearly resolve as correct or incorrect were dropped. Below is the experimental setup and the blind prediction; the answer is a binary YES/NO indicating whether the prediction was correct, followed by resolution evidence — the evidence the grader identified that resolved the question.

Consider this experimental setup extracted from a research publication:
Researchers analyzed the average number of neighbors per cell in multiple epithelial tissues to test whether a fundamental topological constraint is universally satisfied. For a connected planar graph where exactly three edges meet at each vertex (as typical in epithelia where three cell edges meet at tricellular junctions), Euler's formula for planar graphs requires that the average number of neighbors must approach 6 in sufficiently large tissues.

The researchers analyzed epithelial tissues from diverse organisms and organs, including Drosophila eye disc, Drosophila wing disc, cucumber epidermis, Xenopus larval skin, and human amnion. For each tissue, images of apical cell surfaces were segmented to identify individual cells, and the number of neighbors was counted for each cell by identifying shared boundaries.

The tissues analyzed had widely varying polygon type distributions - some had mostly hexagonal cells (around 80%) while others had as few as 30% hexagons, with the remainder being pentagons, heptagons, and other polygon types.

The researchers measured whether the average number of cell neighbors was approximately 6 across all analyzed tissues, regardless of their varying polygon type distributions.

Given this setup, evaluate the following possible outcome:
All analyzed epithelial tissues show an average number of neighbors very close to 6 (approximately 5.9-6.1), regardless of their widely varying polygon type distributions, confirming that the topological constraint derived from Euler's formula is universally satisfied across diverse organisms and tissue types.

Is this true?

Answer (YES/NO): YES